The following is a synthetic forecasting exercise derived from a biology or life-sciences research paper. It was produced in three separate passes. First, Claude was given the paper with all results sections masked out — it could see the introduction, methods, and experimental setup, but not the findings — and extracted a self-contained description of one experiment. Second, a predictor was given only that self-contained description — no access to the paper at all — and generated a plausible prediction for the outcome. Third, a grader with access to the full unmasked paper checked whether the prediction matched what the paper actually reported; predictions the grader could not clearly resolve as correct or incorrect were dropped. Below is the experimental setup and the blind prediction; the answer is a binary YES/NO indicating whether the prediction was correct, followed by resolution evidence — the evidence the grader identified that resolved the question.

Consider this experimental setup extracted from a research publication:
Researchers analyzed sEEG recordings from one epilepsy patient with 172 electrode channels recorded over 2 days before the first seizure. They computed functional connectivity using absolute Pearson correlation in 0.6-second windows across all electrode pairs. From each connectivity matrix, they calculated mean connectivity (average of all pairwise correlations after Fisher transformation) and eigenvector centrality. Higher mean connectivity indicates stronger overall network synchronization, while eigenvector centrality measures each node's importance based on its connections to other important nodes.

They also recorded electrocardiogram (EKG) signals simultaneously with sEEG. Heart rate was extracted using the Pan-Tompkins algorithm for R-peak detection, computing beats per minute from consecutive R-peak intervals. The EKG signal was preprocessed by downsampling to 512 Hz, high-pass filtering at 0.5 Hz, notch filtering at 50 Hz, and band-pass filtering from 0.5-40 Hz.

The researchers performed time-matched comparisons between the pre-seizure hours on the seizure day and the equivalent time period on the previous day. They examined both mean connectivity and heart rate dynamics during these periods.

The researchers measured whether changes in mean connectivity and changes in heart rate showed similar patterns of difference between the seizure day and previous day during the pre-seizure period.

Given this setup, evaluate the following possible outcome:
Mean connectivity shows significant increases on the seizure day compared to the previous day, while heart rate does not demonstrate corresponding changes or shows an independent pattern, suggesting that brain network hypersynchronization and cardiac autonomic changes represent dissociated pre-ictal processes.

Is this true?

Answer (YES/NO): NO